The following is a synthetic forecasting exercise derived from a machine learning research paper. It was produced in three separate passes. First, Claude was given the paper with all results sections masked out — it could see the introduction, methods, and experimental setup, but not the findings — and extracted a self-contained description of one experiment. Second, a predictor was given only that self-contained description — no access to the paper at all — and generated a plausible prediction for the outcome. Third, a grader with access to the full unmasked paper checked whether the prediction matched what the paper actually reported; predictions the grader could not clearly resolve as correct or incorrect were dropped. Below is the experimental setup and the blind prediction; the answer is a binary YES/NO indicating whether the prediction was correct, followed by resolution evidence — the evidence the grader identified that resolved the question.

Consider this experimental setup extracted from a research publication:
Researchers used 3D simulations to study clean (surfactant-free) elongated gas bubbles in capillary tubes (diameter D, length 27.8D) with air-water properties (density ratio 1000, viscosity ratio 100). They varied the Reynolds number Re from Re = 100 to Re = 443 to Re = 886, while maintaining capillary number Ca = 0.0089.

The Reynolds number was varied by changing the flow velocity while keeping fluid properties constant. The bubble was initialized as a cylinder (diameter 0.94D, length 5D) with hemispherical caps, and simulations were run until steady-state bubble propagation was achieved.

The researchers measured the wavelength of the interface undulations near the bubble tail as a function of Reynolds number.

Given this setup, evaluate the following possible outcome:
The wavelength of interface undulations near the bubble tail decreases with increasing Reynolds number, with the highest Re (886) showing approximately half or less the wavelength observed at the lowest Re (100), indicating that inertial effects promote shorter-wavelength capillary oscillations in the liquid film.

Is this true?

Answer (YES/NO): YES